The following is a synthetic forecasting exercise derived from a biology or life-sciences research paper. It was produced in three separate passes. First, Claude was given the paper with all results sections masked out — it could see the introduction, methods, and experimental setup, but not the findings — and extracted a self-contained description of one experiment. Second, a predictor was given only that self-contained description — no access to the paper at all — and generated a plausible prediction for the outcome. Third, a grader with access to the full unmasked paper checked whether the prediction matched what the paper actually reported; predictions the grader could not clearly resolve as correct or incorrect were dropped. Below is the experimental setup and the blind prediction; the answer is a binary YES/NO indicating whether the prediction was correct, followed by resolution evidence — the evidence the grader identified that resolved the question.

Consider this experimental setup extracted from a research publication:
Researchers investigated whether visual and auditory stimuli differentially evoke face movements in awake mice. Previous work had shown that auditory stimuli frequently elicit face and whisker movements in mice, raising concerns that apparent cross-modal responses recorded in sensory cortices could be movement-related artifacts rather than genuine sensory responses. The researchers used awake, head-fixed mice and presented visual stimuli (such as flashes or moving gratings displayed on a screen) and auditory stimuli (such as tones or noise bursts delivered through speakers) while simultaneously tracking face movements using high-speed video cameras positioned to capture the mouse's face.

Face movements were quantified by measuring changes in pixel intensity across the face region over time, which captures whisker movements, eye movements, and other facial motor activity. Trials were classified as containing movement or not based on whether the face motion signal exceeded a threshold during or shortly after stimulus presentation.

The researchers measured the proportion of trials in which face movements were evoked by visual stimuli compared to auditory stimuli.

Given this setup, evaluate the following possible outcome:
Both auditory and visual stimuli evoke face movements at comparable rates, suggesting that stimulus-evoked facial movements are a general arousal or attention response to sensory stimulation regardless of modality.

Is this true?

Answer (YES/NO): NO